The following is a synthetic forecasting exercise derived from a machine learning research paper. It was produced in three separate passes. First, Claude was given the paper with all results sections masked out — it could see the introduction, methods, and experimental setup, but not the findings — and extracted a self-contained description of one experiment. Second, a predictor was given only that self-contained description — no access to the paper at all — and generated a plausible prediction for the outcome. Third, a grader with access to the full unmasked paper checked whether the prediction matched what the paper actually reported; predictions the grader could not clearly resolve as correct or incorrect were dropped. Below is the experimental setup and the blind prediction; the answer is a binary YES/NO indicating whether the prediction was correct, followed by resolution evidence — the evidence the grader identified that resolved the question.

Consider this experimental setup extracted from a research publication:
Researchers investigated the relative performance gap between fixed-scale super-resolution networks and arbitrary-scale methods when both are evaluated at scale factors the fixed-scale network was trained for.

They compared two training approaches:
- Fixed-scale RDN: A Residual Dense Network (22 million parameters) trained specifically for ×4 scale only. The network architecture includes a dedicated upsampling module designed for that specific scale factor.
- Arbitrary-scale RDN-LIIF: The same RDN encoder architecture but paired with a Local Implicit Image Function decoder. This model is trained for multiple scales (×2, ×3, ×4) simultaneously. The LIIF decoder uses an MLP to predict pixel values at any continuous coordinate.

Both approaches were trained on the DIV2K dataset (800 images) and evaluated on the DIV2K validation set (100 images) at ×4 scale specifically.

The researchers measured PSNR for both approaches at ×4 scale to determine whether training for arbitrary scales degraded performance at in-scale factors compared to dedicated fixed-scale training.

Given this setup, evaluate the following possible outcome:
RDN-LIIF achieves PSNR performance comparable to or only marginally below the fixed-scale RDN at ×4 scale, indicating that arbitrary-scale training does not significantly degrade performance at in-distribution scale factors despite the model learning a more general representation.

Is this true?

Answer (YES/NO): YES